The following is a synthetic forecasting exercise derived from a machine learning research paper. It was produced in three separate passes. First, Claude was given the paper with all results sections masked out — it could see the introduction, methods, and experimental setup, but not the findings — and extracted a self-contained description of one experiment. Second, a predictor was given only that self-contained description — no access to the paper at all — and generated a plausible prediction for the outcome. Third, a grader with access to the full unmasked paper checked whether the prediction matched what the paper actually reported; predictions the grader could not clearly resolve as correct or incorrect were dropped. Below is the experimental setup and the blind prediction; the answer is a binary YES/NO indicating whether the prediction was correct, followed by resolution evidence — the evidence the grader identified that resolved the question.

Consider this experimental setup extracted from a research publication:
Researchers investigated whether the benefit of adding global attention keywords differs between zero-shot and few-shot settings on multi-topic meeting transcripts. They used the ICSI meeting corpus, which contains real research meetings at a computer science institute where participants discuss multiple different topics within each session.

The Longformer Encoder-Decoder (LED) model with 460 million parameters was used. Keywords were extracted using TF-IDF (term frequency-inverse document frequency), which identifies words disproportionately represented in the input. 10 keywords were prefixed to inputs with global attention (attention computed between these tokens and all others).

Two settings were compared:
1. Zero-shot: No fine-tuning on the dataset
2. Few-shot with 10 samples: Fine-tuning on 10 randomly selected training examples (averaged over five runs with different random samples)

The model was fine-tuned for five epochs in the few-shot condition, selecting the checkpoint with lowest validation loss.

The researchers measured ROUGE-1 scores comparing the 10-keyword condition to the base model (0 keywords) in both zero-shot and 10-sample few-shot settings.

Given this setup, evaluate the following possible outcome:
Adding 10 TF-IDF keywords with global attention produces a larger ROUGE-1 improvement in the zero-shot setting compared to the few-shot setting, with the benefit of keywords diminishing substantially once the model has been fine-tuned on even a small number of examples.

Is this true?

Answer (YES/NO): NO